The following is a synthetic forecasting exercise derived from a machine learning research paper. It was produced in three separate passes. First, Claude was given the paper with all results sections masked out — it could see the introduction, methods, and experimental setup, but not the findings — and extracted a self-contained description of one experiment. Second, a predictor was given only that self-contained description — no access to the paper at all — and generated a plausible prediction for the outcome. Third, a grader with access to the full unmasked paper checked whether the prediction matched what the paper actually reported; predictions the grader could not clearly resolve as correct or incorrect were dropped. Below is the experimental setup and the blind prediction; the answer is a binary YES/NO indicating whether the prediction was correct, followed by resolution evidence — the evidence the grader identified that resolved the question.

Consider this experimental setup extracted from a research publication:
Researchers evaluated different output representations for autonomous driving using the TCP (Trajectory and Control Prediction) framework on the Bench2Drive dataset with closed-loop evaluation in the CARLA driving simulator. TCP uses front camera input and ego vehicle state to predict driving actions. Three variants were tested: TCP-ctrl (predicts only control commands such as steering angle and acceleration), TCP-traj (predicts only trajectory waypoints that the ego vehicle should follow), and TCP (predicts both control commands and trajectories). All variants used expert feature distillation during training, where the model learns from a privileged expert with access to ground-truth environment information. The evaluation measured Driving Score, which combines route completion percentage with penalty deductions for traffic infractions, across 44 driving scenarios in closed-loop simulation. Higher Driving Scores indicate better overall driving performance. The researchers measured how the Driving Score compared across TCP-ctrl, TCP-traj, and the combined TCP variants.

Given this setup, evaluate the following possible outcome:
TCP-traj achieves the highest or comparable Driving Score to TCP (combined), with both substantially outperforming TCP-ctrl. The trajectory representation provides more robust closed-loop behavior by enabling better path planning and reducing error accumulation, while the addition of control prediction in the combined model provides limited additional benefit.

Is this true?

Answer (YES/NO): NO